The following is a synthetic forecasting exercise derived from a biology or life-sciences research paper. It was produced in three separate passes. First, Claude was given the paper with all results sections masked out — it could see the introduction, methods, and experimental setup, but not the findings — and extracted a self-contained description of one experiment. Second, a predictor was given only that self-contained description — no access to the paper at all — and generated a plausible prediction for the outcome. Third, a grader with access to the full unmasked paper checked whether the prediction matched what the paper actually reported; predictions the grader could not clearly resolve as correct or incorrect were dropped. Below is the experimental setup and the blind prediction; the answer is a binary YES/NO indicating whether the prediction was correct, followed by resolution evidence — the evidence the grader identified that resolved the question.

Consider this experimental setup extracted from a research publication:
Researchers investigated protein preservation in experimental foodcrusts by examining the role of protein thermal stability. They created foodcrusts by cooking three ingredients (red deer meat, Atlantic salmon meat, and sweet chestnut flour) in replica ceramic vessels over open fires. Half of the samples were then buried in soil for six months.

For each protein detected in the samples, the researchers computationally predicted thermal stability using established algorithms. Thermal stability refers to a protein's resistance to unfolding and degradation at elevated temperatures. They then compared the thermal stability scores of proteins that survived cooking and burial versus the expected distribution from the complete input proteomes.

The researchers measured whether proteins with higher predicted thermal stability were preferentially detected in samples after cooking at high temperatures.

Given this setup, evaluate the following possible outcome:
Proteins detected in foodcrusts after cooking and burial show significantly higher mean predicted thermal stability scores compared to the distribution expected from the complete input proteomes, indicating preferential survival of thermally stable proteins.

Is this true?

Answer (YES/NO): NO